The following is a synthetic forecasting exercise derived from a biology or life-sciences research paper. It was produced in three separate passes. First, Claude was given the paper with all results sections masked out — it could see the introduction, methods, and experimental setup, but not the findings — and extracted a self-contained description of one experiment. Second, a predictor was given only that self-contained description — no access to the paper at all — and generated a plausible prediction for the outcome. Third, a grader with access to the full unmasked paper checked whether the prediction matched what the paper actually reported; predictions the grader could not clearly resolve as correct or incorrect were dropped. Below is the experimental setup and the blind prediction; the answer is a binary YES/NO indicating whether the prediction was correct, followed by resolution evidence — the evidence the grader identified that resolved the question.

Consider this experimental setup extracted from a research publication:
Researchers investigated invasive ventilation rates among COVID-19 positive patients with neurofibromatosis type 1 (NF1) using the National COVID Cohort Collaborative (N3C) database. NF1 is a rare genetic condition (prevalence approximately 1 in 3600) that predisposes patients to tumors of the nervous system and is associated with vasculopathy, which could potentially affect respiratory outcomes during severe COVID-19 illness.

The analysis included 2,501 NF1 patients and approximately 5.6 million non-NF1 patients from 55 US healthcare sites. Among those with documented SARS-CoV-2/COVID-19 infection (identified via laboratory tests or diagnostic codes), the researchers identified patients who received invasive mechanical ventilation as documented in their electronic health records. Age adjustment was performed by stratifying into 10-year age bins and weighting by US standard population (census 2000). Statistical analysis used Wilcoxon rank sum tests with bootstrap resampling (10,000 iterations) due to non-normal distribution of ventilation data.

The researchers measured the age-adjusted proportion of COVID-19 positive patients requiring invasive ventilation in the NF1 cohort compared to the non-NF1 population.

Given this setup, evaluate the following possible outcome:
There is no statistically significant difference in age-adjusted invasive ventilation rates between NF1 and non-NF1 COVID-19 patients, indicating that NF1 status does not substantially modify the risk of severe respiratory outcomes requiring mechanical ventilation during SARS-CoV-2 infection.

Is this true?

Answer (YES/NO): YES